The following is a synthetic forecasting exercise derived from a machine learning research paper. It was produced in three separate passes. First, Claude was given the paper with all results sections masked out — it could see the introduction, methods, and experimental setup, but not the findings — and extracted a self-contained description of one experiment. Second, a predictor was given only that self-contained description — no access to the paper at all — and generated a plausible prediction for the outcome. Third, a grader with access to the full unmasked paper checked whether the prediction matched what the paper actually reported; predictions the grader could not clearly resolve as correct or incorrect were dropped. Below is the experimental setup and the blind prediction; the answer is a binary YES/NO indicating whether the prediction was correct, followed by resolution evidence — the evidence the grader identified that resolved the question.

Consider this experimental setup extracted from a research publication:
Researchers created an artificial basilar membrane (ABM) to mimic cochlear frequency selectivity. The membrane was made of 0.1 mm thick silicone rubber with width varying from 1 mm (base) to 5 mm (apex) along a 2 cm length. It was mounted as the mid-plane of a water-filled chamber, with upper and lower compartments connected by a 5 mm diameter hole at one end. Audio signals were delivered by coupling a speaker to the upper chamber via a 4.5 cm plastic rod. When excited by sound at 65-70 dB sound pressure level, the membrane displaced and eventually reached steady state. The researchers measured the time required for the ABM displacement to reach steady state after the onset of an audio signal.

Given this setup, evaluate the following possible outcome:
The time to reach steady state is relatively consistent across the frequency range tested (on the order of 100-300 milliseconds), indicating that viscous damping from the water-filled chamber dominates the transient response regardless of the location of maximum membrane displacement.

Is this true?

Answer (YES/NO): NO